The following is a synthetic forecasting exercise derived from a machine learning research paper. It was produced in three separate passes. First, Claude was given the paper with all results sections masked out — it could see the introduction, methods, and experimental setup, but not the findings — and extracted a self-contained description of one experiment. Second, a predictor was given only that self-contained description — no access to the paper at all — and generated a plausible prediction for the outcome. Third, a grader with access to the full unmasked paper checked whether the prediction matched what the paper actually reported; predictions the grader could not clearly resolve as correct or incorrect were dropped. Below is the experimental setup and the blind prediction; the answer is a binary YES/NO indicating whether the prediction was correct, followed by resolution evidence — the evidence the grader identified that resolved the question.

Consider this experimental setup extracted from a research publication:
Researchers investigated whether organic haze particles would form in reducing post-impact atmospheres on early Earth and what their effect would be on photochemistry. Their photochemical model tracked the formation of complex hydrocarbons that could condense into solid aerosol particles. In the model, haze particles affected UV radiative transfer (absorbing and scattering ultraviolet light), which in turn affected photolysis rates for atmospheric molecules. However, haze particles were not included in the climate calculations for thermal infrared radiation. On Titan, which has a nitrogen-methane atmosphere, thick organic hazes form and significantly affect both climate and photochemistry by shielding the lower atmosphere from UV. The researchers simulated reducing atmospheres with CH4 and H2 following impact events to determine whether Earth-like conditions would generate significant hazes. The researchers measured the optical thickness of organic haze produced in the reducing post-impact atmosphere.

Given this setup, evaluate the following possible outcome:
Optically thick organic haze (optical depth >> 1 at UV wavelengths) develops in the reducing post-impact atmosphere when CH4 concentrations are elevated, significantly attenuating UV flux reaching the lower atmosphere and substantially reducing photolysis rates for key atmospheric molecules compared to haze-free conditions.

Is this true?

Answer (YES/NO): NO